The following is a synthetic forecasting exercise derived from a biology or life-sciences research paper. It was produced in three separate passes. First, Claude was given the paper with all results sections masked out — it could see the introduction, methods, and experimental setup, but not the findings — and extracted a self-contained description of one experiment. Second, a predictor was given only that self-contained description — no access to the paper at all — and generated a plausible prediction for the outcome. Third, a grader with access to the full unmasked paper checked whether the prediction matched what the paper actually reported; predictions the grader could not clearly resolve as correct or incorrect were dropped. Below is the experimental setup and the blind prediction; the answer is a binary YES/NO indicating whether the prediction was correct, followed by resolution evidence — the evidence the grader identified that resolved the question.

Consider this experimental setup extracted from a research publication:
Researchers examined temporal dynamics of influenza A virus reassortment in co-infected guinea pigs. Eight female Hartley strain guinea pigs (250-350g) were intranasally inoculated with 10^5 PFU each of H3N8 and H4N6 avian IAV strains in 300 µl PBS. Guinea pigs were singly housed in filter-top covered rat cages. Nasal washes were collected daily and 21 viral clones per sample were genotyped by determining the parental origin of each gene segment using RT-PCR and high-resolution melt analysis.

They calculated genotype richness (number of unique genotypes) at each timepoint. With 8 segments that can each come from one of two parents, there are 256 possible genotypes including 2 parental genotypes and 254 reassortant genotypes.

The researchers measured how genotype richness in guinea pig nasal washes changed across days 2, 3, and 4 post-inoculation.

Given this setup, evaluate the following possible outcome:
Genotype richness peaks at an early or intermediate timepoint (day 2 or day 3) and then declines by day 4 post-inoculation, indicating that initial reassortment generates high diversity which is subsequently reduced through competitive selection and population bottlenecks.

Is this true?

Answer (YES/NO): NO